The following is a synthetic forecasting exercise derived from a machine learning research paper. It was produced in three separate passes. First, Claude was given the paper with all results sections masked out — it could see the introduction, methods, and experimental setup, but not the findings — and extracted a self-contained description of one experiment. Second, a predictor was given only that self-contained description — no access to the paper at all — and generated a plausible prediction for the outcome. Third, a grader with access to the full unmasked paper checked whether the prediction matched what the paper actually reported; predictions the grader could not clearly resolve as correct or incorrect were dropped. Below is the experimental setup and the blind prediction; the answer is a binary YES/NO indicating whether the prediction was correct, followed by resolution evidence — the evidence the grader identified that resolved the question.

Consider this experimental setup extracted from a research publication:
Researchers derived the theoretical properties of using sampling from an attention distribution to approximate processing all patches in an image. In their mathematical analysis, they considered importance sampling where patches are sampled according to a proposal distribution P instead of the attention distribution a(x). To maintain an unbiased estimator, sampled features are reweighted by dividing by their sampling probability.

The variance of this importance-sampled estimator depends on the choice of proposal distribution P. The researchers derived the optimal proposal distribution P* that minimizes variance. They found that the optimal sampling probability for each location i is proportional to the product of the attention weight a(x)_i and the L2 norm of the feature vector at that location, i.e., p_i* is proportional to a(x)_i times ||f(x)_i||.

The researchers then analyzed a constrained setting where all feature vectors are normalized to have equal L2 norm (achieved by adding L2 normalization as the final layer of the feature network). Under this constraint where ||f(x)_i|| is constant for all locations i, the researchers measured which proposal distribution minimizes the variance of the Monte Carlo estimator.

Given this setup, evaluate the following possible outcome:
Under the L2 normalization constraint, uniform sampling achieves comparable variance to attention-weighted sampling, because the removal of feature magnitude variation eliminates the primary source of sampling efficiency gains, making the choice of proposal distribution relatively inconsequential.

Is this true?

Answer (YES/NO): NO